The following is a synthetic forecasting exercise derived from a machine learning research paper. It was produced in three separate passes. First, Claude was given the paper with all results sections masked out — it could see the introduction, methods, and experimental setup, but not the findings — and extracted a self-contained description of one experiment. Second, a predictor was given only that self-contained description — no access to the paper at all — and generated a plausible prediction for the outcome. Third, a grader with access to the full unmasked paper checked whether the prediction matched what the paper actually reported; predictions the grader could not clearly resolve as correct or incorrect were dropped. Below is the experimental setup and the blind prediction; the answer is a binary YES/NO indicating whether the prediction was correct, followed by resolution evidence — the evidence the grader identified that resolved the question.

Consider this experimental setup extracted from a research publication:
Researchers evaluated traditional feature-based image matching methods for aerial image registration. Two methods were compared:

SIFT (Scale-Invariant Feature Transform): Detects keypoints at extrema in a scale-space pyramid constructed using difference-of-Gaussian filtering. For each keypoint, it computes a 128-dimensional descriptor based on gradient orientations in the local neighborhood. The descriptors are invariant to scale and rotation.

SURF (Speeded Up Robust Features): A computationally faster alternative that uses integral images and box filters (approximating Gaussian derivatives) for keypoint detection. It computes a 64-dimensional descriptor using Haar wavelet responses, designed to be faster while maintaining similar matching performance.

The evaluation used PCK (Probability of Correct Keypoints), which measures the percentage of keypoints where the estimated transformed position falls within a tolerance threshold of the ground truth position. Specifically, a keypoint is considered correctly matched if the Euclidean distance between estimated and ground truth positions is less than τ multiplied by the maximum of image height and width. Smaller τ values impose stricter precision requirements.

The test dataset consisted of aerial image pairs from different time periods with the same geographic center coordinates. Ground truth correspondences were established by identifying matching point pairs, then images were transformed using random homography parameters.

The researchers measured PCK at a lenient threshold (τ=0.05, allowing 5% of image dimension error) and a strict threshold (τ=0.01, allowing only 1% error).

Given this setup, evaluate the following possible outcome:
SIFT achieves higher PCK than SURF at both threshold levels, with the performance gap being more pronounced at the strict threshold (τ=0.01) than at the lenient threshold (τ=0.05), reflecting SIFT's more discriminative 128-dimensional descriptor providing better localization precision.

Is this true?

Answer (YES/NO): NO